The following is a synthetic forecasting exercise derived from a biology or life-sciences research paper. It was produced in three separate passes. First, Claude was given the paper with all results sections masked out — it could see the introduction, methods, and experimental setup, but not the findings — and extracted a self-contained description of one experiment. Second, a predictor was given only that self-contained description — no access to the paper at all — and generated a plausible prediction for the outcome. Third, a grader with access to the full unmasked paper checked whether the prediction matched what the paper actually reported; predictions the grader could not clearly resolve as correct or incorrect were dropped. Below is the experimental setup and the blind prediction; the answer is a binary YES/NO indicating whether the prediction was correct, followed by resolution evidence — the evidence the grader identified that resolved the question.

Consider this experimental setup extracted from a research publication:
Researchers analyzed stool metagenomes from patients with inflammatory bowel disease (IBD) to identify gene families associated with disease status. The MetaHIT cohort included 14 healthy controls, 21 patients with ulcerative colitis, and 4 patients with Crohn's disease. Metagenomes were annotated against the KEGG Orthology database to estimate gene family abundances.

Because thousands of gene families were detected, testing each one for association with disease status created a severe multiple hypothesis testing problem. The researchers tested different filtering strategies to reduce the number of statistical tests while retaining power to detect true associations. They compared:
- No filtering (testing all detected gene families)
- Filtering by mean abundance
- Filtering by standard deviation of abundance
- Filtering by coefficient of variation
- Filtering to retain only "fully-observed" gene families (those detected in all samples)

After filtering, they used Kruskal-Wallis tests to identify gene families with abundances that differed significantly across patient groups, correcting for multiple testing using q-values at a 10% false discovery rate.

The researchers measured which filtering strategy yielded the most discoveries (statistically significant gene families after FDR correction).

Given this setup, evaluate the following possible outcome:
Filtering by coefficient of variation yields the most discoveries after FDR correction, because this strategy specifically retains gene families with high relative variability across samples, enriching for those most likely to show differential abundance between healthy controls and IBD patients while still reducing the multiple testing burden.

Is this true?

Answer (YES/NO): NO